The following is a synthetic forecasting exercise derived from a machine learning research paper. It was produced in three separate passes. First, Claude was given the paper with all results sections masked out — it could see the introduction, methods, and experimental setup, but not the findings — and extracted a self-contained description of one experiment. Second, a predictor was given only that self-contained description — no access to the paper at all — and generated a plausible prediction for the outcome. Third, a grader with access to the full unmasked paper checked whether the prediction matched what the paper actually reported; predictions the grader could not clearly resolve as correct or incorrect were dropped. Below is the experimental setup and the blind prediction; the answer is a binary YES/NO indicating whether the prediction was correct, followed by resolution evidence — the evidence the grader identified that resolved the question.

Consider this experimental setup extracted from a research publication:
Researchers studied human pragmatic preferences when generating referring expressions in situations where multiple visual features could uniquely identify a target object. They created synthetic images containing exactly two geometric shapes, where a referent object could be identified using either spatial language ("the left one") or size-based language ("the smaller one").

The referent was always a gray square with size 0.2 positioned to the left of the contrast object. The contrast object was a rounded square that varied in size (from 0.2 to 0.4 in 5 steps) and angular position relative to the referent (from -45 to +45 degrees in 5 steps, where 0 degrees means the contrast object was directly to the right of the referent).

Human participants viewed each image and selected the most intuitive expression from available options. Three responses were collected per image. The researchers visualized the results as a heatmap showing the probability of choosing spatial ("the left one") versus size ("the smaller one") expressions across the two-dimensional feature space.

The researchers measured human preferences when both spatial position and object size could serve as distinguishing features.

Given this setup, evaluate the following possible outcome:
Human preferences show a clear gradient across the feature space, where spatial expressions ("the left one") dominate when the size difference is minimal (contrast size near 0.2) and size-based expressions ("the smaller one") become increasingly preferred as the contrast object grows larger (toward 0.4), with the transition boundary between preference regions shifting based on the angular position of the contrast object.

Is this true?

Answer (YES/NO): NO